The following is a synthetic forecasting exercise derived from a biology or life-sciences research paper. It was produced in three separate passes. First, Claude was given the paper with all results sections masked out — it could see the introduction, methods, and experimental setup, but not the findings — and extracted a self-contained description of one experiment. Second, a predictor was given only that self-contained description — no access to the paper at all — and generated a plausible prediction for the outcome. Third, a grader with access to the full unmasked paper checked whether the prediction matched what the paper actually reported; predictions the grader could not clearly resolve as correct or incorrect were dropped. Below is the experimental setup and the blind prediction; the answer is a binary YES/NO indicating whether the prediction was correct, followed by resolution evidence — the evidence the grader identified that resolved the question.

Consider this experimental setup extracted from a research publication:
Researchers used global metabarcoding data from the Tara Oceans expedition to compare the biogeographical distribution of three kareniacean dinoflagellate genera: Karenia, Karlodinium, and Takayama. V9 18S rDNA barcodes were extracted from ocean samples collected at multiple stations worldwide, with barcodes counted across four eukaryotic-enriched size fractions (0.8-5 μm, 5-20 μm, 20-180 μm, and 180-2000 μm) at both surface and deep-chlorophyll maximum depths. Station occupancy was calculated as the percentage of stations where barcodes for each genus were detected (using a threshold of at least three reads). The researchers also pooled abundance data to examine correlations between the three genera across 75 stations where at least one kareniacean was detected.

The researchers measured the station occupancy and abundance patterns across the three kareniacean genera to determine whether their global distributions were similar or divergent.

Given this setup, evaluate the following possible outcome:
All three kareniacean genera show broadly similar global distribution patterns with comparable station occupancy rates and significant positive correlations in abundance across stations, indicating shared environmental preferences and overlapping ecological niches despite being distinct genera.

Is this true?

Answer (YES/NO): NO